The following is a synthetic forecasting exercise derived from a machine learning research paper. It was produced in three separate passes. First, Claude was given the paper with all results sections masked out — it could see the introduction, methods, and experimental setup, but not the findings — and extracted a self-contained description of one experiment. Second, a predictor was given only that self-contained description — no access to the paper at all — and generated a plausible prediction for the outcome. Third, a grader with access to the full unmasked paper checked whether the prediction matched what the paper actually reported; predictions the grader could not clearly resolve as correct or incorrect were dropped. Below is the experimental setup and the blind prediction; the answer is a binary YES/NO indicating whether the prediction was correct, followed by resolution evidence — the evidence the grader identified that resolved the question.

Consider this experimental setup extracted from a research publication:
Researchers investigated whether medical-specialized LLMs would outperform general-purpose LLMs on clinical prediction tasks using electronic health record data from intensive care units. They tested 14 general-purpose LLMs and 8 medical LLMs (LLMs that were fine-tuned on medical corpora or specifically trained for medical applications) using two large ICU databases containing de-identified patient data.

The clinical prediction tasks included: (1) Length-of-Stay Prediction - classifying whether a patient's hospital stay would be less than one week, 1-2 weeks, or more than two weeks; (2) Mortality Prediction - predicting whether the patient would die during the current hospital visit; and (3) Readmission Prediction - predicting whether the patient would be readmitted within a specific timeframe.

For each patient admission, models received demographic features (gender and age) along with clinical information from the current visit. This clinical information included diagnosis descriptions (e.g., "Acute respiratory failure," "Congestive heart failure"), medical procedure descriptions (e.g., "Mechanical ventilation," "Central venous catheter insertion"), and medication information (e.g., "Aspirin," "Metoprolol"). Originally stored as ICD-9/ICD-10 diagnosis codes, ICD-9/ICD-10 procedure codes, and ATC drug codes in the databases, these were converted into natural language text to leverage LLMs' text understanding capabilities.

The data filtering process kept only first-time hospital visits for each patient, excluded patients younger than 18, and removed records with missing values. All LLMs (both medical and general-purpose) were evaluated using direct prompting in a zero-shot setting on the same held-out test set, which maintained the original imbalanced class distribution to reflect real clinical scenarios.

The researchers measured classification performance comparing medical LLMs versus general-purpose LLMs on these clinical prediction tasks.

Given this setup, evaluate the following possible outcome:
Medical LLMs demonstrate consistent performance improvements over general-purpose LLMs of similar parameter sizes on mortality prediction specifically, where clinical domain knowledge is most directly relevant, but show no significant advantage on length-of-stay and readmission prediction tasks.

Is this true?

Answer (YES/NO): NO